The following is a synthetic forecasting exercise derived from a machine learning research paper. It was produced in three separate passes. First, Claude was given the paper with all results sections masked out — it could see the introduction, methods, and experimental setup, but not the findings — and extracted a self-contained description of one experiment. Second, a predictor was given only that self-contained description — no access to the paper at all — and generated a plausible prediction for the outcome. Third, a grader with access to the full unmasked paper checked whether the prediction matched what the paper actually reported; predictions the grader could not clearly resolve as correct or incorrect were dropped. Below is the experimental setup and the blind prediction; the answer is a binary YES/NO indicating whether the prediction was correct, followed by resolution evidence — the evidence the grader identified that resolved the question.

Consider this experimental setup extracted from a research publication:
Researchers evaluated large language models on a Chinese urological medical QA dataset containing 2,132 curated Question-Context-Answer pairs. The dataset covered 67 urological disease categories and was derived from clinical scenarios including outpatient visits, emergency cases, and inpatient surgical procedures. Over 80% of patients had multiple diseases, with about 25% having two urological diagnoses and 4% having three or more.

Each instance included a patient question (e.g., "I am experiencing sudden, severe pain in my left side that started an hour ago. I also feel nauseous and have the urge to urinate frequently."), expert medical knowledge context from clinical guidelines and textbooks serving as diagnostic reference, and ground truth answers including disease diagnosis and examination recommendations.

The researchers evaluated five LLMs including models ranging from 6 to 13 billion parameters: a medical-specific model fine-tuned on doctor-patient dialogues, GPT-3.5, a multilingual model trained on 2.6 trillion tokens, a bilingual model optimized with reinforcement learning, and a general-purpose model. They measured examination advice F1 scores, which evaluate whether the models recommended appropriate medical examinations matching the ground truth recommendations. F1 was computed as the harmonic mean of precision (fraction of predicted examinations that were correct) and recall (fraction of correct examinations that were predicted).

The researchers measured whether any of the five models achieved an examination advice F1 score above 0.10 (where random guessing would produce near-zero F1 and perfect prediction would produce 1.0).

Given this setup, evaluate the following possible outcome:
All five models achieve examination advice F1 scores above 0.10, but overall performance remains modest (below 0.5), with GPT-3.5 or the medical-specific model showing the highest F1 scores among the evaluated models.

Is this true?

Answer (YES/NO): NO